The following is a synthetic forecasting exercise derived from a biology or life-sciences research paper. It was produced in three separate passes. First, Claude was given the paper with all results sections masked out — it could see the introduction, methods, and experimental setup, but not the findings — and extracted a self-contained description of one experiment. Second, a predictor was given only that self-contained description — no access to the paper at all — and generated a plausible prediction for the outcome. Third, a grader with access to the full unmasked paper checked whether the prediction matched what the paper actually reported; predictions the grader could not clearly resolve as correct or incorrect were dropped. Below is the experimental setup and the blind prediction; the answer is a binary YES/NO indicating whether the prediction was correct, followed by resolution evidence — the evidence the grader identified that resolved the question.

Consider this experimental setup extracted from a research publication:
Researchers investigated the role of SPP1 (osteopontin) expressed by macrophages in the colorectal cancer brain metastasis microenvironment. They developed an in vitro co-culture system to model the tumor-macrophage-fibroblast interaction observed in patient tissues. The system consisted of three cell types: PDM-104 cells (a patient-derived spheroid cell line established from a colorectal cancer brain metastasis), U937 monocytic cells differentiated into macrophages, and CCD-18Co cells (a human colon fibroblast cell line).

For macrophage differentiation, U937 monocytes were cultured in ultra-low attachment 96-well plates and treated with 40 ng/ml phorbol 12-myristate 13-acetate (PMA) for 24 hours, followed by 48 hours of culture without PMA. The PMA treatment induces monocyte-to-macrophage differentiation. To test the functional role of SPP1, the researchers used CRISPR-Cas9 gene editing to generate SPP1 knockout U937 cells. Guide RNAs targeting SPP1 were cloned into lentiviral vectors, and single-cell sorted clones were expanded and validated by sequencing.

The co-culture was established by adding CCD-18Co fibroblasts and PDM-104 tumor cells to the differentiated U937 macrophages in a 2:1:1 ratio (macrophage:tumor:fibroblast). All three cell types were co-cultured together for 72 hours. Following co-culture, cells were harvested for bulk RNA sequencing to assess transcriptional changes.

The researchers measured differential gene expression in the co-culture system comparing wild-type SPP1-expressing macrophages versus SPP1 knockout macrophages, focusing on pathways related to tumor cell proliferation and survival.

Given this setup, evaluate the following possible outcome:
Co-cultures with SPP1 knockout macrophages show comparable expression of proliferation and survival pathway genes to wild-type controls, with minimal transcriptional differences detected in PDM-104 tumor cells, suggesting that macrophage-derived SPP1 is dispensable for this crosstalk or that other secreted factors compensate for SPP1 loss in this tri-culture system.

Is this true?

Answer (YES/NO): NO